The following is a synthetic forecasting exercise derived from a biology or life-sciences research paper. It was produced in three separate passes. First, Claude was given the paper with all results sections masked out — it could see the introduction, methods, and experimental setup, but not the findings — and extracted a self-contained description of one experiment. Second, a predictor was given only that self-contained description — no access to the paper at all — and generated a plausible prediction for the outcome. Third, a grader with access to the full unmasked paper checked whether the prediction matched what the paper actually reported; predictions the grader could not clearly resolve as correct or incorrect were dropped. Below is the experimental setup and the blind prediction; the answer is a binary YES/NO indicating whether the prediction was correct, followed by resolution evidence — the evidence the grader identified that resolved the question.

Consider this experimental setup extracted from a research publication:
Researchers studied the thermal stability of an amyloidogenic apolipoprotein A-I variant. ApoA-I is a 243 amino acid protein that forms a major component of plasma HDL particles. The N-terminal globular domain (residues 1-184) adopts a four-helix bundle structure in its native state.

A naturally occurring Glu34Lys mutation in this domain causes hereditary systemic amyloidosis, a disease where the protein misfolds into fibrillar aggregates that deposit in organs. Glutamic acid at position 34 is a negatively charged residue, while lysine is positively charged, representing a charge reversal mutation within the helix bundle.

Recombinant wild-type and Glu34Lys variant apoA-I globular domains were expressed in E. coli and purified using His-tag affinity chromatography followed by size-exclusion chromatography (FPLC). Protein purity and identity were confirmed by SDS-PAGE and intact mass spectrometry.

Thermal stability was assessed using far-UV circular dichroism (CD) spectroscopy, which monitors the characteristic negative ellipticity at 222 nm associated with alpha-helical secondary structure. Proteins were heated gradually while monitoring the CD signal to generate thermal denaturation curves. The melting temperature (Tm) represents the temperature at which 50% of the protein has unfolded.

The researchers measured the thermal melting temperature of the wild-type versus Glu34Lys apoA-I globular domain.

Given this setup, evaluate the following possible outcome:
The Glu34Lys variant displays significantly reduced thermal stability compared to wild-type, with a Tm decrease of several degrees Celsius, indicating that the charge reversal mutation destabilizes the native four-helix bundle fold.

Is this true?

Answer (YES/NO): YES